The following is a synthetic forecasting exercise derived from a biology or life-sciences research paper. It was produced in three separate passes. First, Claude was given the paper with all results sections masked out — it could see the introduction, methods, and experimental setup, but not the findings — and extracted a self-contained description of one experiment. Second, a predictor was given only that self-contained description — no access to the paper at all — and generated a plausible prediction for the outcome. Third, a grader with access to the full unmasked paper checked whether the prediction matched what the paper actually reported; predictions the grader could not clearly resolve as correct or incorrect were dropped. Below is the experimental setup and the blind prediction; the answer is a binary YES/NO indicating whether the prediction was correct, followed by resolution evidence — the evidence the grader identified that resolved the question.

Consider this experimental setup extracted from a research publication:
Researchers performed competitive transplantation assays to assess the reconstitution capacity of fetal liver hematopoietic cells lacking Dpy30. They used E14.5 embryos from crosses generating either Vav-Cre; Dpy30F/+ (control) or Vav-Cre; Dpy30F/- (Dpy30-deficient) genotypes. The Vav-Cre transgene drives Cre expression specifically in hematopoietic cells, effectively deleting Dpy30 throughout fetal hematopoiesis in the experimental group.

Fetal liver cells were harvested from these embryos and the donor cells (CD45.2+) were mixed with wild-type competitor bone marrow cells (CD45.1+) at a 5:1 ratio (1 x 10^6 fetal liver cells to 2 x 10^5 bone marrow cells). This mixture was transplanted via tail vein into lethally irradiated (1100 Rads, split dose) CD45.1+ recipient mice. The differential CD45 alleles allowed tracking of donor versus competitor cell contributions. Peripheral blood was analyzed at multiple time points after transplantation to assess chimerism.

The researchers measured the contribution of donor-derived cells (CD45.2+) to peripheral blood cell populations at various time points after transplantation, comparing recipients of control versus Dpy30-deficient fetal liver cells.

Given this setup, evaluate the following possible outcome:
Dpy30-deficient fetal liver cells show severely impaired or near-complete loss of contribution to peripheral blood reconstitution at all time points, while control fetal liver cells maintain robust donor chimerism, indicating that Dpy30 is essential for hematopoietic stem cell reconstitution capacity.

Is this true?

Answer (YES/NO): YES